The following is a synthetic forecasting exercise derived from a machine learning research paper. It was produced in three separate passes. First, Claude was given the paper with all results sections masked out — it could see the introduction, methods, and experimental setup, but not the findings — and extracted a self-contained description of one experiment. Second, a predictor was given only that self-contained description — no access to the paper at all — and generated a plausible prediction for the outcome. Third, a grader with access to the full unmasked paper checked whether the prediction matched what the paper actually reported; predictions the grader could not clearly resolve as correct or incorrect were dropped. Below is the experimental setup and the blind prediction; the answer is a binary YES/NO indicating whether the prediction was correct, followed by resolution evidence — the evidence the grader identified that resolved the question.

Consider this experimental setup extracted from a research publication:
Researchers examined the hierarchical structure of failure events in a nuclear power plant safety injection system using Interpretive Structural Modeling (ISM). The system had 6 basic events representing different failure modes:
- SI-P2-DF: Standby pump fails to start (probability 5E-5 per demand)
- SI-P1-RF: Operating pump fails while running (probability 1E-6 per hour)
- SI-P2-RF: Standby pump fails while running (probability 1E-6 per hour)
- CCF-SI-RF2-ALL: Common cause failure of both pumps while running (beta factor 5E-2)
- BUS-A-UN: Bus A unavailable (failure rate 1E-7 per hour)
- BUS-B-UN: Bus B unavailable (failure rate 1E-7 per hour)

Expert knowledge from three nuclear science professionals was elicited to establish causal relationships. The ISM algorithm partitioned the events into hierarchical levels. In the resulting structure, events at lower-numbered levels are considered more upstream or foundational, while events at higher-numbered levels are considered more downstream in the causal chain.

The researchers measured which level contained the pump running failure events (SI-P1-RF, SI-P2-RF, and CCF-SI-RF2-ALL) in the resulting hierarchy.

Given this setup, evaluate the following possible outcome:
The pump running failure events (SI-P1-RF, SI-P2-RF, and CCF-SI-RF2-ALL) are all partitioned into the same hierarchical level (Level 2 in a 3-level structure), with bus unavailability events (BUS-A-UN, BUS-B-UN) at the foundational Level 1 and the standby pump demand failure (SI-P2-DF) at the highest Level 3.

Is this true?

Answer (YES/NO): NO